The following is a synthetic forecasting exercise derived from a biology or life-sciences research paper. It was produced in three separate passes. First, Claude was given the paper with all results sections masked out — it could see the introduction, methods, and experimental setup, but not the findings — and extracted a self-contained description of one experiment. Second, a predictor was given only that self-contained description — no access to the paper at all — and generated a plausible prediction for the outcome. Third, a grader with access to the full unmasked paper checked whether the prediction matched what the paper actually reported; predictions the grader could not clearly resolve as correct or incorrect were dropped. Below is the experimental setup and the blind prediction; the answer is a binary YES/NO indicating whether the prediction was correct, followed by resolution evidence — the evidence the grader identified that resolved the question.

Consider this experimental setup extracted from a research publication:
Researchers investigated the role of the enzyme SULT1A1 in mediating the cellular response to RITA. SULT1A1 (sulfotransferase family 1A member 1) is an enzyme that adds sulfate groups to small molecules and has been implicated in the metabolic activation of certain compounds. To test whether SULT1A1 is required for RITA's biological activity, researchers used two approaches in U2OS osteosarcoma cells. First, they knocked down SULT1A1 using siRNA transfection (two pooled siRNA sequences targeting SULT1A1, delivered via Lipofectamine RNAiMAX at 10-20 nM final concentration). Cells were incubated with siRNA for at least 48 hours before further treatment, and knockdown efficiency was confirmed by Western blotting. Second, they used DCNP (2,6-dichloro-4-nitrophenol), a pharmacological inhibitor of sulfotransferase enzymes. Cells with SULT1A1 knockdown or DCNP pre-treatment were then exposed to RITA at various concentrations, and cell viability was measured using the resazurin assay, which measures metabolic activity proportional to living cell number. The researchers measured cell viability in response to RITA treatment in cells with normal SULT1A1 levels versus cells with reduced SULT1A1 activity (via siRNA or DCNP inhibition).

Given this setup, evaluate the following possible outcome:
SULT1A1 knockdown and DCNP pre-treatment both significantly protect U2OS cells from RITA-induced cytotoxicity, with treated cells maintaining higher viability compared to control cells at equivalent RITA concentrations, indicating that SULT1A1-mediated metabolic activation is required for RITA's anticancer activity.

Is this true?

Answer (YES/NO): YES